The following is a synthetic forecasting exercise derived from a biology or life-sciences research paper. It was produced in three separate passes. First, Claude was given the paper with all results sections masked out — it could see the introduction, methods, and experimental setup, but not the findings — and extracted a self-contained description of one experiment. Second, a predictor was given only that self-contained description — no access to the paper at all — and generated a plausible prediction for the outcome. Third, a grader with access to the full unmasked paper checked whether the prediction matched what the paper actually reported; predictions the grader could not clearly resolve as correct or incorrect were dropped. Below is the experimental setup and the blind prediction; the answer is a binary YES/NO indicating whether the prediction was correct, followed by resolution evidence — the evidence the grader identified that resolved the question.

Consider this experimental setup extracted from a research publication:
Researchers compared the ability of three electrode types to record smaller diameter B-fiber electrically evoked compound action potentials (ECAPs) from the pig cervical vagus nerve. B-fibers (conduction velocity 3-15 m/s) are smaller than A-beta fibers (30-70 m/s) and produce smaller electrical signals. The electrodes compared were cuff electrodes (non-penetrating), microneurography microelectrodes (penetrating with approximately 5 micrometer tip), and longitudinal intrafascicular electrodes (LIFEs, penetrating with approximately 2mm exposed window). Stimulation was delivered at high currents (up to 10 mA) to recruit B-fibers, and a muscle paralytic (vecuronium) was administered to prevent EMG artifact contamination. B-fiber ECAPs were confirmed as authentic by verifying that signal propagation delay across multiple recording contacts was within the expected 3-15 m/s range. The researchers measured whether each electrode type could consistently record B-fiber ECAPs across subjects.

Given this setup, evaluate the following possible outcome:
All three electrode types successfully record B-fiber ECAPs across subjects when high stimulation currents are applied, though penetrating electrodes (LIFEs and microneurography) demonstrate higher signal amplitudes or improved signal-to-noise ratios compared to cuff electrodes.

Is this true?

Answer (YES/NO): NO